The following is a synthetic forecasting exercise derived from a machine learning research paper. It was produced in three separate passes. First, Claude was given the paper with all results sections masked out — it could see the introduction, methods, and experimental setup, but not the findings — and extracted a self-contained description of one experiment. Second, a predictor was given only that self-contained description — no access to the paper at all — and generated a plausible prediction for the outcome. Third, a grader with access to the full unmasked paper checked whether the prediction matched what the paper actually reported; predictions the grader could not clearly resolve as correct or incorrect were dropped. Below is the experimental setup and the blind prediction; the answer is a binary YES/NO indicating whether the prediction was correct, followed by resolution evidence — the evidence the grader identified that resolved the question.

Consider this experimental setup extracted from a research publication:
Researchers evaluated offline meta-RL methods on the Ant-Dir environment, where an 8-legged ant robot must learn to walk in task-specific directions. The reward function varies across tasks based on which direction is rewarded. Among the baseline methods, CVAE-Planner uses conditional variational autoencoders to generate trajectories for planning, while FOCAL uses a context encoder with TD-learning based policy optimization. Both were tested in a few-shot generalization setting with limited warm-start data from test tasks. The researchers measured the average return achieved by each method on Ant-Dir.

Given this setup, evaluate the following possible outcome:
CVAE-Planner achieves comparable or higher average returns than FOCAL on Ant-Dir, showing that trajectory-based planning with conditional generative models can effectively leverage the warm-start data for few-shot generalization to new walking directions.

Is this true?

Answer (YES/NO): NO